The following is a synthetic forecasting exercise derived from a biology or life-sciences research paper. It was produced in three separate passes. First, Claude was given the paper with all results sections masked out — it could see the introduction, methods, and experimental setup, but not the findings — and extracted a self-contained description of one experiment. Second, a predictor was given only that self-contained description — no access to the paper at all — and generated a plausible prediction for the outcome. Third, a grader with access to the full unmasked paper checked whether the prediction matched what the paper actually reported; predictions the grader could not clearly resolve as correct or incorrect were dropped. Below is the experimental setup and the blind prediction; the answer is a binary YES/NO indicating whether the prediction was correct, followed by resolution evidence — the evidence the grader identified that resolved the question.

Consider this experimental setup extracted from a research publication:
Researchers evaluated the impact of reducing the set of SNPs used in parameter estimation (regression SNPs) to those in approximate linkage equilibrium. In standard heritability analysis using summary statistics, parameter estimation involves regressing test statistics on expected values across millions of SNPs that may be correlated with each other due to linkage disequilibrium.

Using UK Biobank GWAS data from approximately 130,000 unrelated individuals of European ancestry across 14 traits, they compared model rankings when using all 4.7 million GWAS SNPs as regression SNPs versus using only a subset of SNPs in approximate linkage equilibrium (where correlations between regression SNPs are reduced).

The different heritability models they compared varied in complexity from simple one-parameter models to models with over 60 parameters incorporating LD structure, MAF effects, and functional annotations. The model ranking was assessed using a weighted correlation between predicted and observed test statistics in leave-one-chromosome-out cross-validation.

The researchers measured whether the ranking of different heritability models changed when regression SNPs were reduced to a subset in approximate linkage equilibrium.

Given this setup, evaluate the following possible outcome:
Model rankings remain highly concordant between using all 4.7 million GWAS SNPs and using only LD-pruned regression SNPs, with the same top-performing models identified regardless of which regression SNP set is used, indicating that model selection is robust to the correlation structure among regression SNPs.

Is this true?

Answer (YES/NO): YES